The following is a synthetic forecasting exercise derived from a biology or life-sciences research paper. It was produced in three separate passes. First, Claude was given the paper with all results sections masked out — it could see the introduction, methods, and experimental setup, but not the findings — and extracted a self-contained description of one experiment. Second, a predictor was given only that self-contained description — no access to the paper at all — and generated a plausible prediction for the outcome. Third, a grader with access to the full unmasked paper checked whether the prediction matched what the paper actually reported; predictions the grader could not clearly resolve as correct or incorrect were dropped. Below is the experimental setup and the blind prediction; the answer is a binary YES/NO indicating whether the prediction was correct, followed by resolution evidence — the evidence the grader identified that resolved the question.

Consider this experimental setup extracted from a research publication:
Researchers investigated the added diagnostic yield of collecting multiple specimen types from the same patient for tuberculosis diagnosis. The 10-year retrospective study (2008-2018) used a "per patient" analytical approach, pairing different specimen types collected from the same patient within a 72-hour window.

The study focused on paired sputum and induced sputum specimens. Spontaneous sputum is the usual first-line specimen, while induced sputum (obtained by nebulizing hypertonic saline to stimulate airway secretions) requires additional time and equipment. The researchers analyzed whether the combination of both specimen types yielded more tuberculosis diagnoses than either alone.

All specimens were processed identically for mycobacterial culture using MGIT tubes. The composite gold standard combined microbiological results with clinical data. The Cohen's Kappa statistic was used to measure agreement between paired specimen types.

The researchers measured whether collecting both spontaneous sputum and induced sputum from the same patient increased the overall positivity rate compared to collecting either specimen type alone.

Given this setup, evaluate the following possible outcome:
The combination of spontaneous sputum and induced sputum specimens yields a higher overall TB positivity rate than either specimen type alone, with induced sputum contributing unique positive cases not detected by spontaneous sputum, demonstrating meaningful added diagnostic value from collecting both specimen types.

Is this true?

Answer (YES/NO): NO